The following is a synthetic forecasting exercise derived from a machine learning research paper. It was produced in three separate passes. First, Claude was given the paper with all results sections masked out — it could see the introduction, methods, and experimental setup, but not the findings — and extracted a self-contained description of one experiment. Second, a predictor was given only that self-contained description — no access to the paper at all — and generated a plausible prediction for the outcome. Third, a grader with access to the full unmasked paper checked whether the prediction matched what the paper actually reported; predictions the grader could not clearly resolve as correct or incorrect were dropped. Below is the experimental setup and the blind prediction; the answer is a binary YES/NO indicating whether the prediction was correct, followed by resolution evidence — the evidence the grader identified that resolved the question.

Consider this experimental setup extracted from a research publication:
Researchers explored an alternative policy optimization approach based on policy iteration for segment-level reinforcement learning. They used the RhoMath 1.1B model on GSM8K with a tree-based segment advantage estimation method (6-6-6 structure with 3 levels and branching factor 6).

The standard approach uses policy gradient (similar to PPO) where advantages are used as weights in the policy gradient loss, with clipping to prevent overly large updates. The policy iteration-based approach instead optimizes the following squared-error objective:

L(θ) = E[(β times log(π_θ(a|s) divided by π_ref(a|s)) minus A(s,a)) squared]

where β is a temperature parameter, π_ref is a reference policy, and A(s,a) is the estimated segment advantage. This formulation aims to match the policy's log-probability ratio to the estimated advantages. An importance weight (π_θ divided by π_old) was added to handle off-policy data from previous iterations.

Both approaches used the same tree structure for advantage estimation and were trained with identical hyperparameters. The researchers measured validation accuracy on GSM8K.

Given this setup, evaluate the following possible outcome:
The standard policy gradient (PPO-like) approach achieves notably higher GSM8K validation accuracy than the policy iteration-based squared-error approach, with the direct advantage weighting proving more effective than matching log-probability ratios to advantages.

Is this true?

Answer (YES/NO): YES